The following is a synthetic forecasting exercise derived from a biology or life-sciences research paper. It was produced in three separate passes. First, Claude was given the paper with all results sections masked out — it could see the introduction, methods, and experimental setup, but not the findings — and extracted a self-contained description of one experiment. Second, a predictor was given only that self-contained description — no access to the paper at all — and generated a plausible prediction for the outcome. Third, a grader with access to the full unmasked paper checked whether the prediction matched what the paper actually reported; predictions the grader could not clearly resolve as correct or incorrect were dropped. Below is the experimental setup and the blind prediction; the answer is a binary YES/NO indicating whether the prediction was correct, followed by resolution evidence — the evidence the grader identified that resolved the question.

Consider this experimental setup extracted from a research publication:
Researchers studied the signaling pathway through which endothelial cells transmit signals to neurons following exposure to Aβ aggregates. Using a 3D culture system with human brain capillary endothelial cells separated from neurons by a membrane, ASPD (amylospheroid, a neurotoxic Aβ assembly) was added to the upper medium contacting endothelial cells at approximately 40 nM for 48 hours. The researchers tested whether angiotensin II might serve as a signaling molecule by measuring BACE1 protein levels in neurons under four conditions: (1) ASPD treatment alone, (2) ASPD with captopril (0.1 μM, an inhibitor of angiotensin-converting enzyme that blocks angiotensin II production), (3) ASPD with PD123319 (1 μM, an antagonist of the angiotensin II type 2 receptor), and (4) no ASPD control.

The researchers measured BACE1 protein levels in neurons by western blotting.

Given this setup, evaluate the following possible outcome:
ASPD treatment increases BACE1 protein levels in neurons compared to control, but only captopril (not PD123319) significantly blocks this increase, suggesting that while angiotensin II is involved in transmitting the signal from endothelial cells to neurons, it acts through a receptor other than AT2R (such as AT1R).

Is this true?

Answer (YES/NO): NO